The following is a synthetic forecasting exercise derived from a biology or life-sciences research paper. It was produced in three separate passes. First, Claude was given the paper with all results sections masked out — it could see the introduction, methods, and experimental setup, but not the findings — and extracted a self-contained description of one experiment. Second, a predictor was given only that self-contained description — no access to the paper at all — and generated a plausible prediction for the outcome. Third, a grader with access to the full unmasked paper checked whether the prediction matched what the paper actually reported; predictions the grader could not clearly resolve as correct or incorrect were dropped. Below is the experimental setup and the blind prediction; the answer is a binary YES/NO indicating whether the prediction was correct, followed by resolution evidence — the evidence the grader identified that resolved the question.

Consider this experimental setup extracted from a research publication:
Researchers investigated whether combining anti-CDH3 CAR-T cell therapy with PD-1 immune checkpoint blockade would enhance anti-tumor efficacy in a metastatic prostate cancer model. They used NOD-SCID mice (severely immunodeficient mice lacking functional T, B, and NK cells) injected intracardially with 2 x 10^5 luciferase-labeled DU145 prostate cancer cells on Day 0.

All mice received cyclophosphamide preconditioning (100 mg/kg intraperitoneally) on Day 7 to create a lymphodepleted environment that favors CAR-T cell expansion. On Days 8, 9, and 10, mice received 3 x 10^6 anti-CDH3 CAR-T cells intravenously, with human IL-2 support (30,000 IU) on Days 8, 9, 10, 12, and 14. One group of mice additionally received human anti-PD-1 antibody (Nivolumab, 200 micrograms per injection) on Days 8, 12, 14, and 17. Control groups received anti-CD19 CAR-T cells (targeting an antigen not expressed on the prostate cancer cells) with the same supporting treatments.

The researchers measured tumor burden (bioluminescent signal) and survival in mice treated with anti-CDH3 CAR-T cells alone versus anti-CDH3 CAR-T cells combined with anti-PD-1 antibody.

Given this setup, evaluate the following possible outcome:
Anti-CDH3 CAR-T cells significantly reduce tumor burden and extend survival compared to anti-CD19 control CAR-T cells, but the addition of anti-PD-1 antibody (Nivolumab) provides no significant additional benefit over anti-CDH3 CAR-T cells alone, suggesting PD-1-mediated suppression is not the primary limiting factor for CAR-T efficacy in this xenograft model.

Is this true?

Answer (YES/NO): NO